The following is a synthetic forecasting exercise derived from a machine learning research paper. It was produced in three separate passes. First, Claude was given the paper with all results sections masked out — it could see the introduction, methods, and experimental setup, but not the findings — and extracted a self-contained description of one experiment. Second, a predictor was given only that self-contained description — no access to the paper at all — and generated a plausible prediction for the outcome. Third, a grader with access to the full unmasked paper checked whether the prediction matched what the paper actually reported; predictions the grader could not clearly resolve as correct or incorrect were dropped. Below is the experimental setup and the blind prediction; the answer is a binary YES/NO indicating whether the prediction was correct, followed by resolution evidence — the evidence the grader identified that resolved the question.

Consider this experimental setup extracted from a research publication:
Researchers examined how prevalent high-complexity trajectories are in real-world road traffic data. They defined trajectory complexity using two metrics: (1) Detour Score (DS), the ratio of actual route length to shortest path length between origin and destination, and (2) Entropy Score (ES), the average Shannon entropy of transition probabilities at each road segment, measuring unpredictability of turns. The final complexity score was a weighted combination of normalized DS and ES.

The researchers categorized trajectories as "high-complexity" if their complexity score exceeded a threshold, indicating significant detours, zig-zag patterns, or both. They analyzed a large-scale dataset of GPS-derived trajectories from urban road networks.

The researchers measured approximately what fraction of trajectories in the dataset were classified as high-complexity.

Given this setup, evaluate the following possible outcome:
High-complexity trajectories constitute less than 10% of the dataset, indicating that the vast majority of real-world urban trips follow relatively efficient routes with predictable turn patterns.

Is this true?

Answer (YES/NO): NO